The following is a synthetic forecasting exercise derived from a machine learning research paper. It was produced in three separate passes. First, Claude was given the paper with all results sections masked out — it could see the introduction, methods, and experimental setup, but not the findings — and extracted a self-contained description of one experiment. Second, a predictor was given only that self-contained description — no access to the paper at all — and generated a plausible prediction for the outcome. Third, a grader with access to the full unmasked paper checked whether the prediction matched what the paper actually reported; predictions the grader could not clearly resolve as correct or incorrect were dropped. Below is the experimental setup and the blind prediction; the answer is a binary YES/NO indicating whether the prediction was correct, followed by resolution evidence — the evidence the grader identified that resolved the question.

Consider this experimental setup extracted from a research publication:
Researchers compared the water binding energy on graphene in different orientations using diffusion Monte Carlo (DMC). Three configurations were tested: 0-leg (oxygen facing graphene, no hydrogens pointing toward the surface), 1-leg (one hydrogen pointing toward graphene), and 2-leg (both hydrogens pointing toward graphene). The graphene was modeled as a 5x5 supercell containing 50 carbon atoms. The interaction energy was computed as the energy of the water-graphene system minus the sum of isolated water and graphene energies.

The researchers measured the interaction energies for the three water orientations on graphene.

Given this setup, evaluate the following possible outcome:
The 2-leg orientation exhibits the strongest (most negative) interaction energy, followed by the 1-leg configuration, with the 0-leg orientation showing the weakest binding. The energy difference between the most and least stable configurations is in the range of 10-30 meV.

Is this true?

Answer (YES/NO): NO